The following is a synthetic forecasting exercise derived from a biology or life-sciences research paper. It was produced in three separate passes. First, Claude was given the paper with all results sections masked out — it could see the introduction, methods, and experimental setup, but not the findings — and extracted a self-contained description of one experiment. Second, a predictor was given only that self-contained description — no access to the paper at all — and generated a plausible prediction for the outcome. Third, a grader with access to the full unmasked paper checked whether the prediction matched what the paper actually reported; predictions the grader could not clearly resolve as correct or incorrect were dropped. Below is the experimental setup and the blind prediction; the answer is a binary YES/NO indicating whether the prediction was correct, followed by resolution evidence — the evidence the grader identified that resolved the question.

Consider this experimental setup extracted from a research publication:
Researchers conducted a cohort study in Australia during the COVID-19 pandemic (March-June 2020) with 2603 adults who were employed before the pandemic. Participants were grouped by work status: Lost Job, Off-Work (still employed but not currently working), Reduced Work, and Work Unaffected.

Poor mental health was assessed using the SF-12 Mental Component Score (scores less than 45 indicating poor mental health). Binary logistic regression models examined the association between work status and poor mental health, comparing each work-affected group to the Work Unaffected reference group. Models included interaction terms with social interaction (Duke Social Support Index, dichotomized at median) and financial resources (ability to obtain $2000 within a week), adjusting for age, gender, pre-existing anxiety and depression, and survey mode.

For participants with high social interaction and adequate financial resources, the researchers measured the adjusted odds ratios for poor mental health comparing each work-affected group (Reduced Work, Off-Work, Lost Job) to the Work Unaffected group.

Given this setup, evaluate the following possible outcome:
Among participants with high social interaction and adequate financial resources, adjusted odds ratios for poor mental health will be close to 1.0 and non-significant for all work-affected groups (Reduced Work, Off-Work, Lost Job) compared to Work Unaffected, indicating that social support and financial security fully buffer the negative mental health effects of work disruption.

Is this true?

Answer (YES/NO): NO